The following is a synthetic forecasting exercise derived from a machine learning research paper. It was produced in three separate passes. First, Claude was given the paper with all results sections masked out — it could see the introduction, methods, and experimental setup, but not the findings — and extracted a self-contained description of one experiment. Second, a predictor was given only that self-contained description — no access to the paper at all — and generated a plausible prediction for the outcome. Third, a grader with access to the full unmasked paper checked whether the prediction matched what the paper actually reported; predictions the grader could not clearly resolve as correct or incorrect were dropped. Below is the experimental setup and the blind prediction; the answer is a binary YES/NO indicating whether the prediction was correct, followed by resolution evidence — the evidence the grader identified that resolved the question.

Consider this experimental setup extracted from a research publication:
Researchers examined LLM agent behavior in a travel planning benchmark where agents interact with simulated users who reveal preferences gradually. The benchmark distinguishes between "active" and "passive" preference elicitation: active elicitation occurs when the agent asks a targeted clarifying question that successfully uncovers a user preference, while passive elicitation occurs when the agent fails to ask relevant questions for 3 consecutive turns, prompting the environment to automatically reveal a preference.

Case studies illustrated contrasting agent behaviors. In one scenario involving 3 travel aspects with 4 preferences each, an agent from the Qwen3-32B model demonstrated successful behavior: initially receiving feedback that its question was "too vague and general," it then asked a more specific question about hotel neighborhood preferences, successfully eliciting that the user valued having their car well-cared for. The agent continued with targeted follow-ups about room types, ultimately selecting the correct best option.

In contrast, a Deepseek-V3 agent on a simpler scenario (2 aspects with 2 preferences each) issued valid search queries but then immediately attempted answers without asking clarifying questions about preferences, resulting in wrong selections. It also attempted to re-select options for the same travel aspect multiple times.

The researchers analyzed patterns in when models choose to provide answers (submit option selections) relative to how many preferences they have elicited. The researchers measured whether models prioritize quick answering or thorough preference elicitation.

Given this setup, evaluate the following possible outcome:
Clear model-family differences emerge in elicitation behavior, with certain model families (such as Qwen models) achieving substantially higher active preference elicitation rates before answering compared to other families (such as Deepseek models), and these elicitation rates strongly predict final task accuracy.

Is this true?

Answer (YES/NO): NO